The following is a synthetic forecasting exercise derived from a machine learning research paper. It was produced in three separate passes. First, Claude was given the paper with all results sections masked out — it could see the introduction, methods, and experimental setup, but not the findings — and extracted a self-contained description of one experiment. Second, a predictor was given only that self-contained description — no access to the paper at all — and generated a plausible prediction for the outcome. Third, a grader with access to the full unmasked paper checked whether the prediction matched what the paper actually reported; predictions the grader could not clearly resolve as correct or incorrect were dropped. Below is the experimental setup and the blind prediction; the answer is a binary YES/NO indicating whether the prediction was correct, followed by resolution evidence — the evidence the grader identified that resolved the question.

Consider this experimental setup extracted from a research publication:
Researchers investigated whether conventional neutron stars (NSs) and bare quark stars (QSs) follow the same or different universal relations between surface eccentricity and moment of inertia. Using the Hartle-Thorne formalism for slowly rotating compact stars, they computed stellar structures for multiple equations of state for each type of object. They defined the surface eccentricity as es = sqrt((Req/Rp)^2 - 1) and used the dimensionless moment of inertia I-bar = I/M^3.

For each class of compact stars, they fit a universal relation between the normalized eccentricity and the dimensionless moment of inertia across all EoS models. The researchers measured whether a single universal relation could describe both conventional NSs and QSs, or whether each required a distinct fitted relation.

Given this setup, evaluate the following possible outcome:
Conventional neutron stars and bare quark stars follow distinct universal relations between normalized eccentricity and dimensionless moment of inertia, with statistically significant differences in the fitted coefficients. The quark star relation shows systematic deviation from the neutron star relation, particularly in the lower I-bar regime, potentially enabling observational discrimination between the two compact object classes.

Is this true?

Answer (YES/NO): NO